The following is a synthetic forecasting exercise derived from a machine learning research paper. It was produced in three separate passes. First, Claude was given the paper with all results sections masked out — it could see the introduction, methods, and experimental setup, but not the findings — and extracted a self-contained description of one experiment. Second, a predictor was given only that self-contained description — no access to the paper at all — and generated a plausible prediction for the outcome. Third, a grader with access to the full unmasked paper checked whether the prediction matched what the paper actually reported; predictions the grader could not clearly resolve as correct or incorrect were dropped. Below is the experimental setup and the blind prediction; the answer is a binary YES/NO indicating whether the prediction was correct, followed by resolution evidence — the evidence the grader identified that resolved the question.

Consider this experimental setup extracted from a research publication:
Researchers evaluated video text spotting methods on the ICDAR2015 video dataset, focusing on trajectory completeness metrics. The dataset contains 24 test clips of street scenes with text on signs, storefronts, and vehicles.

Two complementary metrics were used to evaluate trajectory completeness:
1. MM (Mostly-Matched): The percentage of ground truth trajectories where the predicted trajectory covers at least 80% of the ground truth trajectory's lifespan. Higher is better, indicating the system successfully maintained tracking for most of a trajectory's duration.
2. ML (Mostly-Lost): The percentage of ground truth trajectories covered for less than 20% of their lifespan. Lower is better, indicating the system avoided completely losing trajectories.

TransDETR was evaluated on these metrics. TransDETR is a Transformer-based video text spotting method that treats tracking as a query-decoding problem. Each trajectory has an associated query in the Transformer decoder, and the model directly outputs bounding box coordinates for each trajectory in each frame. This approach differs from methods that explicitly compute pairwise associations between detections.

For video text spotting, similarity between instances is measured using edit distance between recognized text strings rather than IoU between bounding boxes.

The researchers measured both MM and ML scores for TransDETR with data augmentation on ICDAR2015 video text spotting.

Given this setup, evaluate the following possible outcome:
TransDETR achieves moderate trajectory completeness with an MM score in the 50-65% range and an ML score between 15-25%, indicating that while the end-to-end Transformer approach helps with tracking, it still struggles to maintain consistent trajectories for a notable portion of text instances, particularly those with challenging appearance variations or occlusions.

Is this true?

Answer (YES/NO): NO